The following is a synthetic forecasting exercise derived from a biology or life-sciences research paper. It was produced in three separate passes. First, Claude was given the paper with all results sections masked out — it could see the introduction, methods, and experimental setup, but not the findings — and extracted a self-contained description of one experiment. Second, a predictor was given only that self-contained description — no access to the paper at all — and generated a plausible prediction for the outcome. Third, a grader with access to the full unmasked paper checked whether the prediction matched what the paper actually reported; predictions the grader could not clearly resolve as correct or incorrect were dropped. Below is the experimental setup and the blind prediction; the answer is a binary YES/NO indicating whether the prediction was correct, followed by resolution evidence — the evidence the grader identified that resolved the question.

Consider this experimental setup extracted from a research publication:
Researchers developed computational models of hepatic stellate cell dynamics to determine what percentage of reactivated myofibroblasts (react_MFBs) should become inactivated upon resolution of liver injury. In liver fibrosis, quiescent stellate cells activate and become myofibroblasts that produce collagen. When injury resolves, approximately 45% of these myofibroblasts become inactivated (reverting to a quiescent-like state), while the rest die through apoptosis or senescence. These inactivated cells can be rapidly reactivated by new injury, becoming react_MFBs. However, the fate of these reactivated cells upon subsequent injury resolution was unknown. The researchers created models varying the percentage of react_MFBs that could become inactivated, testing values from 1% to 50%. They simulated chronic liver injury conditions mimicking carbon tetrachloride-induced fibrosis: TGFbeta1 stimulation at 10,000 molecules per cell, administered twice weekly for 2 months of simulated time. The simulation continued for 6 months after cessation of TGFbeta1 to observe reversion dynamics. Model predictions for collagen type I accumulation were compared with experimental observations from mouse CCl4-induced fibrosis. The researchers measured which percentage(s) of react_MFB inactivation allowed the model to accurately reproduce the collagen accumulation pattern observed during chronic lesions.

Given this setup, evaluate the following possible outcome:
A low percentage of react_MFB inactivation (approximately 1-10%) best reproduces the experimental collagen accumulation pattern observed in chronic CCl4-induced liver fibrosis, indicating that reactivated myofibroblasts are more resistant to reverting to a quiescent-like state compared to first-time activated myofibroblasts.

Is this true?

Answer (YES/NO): YES